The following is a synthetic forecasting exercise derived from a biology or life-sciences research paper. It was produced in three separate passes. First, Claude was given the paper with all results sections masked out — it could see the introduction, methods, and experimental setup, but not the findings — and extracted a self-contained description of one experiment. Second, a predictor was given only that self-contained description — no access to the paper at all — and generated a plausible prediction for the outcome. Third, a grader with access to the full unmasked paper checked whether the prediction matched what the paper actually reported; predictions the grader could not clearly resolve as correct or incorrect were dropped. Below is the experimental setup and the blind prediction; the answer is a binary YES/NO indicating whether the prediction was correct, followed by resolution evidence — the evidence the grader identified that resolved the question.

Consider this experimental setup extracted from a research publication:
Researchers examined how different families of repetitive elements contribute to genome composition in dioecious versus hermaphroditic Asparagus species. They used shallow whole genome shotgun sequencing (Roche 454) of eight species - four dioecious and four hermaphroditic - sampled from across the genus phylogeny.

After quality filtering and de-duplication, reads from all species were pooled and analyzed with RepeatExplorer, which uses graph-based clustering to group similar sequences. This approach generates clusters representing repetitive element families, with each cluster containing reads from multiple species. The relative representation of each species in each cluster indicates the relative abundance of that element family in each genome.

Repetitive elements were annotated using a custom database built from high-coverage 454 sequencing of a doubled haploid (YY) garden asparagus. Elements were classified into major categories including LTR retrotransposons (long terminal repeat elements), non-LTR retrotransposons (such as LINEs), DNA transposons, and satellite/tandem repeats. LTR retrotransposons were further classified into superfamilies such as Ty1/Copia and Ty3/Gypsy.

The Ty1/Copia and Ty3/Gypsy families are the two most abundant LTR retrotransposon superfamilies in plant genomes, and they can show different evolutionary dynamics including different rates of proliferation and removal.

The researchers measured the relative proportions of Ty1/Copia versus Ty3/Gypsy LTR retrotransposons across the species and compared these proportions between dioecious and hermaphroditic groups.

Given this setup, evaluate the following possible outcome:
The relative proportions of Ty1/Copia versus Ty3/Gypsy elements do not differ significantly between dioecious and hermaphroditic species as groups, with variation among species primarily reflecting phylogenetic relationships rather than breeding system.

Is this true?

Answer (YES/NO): NO